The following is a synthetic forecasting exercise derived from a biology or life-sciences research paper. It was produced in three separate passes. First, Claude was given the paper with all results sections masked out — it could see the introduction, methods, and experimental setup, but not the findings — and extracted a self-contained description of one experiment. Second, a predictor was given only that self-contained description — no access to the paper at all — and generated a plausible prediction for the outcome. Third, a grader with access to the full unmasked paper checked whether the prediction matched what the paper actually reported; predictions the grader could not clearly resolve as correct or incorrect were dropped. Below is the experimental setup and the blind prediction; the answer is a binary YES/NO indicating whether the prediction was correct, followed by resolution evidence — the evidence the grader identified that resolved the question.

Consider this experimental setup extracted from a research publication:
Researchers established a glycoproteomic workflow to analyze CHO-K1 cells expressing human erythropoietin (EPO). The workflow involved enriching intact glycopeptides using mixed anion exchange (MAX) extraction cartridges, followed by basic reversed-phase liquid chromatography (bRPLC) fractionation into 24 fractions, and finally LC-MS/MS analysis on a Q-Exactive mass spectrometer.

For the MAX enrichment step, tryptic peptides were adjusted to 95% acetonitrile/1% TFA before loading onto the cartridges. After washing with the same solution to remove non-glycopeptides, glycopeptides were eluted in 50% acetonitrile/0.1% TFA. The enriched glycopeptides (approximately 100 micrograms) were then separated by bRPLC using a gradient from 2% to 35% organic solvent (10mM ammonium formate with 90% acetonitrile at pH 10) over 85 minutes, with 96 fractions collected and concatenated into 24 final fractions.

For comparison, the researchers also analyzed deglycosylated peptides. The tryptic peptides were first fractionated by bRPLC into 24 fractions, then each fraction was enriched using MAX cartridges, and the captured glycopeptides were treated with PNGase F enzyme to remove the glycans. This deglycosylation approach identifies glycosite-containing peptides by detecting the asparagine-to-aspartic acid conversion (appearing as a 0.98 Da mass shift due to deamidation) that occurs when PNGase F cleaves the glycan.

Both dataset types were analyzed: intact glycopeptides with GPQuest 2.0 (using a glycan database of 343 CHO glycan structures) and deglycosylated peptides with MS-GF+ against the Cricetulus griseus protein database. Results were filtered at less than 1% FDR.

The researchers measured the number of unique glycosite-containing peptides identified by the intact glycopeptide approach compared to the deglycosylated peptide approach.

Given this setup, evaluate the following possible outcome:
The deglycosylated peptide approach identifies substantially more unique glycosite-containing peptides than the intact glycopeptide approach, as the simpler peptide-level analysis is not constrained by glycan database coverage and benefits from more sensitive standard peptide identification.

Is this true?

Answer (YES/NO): YES